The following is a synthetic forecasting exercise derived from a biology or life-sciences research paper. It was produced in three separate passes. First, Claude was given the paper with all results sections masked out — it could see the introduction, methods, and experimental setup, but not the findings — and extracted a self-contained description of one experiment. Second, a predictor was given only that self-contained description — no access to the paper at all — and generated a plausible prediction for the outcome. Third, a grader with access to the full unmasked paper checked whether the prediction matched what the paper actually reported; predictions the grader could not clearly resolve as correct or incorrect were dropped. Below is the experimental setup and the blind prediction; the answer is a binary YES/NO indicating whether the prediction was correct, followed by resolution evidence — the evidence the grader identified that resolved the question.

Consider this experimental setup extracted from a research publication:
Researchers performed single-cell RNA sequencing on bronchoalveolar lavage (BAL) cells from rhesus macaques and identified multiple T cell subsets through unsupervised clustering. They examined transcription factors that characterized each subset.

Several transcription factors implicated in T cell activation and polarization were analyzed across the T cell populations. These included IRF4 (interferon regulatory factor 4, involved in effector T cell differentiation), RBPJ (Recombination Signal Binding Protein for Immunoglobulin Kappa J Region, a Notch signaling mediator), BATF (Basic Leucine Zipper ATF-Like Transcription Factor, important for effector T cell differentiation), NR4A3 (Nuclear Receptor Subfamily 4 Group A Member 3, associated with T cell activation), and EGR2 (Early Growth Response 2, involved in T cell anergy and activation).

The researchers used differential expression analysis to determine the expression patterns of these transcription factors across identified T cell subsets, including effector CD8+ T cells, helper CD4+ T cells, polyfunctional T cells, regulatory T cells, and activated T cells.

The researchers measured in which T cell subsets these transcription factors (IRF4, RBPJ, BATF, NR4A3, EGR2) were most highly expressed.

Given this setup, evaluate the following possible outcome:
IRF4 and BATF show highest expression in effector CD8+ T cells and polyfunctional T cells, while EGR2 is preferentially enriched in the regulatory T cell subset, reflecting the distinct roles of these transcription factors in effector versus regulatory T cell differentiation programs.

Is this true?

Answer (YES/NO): NO